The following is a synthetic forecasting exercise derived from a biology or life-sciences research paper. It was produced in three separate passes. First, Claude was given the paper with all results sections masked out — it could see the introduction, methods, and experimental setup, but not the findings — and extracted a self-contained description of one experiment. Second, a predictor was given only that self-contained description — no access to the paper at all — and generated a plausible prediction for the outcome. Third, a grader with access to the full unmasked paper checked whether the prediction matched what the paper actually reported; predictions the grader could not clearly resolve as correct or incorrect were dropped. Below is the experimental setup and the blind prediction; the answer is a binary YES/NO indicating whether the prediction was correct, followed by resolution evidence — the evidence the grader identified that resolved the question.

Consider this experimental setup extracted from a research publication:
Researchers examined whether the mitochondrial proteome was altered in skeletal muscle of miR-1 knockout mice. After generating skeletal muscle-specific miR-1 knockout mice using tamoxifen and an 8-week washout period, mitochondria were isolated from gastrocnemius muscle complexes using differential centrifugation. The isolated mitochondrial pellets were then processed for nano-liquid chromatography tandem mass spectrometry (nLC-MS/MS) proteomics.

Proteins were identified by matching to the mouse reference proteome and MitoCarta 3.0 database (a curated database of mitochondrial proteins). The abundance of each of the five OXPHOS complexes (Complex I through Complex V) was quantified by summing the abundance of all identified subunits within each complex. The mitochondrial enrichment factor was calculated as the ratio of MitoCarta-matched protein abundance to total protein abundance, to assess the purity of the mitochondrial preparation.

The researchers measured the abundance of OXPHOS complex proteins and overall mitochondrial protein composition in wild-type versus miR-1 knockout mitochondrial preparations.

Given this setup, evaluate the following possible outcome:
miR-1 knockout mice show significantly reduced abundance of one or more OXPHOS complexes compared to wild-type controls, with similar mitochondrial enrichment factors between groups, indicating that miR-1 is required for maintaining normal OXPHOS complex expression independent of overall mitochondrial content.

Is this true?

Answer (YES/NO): NO